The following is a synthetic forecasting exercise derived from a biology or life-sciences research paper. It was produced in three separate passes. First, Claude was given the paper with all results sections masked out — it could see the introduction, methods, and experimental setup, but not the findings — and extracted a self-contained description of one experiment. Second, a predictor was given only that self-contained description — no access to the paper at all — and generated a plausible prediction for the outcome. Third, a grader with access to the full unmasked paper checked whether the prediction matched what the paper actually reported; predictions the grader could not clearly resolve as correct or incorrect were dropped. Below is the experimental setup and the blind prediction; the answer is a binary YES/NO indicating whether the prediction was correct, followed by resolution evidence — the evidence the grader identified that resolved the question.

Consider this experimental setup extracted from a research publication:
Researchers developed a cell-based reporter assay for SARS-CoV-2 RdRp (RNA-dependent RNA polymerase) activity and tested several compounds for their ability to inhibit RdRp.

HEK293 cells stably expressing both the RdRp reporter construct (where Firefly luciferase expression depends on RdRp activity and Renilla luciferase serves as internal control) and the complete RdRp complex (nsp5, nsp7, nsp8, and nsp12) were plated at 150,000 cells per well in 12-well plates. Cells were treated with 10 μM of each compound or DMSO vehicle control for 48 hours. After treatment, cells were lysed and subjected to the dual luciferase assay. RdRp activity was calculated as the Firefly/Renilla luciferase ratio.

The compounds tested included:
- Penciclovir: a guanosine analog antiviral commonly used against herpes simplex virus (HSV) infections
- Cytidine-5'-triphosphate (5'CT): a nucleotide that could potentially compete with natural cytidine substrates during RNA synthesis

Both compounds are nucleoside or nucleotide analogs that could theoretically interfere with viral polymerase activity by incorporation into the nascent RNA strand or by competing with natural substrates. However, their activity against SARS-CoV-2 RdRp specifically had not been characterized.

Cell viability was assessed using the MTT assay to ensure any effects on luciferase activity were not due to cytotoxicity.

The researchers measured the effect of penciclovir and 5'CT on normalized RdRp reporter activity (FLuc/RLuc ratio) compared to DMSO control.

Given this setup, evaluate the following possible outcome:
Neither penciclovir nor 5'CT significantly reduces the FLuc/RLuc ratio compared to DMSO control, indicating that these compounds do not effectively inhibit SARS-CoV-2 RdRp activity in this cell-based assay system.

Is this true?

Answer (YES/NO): NO